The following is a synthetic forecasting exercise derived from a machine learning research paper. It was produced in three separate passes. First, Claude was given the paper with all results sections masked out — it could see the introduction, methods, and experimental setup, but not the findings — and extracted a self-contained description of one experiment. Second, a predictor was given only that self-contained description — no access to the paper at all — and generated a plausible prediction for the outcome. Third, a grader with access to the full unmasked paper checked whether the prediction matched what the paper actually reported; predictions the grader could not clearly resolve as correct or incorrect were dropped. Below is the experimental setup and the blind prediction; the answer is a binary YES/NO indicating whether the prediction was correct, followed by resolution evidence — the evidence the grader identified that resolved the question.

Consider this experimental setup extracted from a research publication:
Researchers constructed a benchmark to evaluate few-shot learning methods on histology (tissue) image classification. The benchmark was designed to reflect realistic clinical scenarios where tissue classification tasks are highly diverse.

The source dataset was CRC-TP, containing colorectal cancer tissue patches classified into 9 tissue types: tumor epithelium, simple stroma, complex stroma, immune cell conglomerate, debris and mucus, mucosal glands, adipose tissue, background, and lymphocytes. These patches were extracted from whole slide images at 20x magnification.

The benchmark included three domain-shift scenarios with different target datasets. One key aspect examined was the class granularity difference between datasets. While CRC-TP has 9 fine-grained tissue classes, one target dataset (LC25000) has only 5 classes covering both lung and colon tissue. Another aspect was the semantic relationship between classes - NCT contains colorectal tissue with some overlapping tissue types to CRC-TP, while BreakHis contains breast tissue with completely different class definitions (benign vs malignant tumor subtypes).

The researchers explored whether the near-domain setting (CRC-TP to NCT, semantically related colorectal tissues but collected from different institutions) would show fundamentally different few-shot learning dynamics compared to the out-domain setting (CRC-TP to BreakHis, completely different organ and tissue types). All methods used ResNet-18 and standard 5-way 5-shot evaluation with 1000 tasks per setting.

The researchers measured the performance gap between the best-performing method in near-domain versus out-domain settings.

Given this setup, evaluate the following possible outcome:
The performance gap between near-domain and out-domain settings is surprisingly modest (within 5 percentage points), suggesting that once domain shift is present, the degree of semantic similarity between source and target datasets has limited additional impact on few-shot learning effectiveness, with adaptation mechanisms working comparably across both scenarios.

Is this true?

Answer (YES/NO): NO